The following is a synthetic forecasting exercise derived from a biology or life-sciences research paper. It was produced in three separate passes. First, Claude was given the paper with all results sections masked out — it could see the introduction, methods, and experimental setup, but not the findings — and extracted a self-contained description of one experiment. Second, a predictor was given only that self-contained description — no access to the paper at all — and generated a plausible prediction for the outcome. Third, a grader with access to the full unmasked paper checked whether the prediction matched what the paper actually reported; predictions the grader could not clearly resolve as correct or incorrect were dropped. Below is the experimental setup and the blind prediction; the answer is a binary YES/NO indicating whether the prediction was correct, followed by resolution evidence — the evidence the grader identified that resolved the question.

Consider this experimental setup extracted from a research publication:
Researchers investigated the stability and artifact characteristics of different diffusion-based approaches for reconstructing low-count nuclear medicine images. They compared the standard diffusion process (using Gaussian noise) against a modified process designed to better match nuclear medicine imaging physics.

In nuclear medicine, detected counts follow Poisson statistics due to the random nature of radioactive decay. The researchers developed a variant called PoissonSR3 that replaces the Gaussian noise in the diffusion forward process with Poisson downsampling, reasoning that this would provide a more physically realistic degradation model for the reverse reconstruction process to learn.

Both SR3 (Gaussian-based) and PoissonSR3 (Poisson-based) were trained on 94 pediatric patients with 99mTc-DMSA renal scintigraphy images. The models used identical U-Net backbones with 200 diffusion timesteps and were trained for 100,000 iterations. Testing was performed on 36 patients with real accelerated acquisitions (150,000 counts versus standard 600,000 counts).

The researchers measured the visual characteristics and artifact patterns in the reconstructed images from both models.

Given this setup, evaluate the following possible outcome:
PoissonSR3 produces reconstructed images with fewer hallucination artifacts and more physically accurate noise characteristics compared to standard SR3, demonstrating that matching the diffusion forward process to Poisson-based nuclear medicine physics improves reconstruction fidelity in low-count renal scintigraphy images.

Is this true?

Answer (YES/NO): NO